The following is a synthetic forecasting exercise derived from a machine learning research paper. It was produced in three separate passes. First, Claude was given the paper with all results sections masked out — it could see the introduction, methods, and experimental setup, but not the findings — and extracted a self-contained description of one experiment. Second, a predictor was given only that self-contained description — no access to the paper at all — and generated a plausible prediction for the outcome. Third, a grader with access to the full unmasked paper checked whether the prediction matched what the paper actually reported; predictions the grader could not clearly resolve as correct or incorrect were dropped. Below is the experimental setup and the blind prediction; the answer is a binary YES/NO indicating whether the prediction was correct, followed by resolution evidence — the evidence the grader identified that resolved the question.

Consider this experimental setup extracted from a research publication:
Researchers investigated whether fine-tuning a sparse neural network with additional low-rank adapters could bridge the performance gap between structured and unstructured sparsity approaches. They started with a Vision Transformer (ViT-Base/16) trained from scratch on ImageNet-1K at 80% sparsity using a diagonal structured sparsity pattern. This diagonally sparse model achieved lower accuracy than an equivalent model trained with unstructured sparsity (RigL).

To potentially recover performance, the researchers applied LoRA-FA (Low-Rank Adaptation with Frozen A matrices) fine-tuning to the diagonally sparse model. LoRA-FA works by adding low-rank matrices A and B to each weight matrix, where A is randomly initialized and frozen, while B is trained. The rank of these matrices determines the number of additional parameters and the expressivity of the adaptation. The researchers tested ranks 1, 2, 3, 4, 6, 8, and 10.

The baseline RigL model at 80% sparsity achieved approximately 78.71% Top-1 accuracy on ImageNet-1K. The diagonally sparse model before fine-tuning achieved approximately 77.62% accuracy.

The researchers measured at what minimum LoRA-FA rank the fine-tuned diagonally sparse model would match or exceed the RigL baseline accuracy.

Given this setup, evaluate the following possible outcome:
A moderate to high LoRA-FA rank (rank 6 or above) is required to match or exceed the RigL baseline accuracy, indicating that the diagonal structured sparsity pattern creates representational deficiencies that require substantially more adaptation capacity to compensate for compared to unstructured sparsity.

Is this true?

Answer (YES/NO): YES